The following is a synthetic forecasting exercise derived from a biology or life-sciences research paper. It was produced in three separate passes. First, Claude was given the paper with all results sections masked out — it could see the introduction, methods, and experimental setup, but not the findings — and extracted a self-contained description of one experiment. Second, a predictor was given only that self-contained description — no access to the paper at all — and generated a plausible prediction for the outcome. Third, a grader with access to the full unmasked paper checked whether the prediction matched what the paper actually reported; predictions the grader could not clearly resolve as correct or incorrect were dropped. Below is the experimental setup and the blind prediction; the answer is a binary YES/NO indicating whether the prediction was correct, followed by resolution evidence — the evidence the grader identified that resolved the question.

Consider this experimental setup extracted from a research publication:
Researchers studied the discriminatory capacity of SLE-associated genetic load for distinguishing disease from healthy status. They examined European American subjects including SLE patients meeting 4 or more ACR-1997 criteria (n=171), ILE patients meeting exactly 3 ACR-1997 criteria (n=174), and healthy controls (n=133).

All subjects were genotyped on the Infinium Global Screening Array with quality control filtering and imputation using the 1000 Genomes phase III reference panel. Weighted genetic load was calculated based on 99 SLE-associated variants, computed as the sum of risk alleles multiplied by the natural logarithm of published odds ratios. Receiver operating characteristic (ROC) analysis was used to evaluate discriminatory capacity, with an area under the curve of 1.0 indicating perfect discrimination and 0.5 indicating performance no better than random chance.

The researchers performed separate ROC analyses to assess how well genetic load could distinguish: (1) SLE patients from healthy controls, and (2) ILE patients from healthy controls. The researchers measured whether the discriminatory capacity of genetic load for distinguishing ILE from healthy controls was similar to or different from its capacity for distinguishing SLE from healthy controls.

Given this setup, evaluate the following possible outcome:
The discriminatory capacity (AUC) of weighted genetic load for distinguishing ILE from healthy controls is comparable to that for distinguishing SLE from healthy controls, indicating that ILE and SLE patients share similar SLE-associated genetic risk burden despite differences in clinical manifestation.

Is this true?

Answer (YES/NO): YES